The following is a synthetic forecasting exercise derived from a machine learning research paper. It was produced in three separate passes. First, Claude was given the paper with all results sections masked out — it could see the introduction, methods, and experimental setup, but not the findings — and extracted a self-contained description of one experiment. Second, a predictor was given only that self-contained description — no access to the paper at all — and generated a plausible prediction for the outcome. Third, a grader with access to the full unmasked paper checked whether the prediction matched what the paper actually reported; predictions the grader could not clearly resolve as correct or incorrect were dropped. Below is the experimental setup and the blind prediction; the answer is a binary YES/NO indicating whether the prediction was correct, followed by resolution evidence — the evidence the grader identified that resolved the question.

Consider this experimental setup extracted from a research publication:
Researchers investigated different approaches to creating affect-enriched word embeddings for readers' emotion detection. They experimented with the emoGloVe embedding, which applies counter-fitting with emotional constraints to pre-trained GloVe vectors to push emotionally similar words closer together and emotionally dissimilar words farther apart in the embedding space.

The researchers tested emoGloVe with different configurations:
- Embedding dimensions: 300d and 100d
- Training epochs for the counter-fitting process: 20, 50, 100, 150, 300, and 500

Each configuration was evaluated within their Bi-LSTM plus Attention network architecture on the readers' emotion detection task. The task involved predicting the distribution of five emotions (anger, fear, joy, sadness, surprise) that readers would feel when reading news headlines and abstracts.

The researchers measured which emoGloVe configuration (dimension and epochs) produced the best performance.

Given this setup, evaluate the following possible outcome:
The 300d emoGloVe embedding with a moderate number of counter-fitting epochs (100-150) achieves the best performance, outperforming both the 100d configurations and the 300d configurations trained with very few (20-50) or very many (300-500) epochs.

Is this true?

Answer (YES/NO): NO